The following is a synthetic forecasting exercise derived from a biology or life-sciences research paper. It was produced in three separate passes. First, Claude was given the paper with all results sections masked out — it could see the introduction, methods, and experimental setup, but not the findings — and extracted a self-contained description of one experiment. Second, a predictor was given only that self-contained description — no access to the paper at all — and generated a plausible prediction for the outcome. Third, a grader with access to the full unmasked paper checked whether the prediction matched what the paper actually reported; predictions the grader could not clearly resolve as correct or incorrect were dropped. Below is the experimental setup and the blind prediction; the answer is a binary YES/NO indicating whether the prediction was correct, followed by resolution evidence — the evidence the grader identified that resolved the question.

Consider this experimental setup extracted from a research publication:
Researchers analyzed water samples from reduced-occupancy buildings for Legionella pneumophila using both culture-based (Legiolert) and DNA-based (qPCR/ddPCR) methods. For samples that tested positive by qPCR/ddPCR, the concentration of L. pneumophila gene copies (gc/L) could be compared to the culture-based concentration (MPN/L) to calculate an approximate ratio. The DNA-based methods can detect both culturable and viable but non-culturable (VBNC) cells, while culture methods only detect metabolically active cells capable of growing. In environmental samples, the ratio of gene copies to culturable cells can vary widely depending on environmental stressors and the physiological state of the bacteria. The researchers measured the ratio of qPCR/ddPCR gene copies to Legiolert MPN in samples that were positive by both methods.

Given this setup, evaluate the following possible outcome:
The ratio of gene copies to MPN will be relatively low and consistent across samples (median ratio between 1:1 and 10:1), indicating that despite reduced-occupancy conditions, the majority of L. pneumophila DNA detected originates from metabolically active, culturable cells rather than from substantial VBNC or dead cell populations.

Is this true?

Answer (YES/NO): NO